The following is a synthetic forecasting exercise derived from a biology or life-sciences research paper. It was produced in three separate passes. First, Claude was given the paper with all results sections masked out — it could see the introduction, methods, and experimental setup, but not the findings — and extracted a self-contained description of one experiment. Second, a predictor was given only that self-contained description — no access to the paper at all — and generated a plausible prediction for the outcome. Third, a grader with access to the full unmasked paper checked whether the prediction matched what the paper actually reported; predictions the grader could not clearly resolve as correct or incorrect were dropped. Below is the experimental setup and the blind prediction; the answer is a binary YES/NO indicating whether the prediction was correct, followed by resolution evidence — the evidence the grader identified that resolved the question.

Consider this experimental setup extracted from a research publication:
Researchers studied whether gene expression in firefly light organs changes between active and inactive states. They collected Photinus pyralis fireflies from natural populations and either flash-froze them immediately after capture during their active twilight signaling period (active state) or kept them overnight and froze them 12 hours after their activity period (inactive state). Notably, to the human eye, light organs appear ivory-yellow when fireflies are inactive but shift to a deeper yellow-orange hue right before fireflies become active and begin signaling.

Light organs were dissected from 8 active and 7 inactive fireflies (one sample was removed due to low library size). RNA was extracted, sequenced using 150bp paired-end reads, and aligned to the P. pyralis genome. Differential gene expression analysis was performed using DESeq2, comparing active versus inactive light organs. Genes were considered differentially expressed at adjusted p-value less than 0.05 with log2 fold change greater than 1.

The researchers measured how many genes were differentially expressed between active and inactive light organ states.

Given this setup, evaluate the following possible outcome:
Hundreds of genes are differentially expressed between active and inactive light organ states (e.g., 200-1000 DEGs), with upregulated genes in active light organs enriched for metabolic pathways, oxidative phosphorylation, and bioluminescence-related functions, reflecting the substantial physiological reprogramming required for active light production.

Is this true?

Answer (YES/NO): NO